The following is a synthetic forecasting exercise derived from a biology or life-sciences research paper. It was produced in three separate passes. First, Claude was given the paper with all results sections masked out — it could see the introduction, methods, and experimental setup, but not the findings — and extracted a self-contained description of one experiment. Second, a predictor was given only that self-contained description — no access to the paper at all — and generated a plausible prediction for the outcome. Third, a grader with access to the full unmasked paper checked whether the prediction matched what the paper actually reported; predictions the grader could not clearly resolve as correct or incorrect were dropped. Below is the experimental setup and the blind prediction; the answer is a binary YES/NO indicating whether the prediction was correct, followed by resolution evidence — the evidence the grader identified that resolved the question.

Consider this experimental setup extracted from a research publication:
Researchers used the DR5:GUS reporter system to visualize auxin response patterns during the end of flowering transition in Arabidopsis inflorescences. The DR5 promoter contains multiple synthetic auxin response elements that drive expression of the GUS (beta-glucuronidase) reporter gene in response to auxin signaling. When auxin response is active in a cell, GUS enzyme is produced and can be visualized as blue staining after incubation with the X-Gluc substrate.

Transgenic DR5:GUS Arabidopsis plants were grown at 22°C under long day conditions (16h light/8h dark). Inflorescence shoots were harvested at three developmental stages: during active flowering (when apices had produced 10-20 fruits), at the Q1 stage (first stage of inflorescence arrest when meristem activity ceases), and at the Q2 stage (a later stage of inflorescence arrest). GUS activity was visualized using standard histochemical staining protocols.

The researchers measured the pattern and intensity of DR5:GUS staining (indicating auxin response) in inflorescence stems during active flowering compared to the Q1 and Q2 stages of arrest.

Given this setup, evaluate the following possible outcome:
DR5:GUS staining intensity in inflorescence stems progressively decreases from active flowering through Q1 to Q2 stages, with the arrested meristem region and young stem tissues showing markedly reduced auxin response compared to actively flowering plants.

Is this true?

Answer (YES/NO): NO